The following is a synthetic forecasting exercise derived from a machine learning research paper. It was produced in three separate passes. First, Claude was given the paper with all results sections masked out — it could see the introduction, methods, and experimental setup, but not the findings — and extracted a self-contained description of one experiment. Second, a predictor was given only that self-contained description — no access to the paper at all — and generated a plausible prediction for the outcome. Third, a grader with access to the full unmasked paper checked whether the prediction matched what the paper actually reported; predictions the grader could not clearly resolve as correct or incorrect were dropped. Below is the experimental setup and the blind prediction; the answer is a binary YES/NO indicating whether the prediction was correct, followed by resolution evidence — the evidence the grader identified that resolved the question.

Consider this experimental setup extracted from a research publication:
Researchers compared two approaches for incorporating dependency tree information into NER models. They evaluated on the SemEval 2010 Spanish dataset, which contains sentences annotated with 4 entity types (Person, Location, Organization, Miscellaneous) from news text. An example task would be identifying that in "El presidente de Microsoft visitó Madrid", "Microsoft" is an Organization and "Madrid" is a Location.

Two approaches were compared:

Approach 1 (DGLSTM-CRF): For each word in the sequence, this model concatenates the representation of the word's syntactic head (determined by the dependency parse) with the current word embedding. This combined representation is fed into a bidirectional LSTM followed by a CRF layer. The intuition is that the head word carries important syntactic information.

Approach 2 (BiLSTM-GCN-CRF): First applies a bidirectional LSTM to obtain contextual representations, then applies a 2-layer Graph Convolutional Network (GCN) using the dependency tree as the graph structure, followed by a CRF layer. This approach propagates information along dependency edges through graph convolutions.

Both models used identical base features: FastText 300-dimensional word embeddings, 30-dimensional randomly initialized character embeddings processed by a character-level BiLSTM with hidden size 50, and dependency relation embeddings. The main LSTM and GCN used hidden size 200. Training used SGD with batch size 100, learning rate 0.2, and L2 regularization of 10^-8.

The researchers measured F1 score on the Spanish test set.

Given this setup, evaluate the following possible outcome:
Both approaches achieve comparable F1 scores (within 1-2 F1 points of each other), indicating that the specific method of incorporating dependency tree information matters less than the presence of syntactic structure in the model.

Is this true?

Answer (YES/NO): NO